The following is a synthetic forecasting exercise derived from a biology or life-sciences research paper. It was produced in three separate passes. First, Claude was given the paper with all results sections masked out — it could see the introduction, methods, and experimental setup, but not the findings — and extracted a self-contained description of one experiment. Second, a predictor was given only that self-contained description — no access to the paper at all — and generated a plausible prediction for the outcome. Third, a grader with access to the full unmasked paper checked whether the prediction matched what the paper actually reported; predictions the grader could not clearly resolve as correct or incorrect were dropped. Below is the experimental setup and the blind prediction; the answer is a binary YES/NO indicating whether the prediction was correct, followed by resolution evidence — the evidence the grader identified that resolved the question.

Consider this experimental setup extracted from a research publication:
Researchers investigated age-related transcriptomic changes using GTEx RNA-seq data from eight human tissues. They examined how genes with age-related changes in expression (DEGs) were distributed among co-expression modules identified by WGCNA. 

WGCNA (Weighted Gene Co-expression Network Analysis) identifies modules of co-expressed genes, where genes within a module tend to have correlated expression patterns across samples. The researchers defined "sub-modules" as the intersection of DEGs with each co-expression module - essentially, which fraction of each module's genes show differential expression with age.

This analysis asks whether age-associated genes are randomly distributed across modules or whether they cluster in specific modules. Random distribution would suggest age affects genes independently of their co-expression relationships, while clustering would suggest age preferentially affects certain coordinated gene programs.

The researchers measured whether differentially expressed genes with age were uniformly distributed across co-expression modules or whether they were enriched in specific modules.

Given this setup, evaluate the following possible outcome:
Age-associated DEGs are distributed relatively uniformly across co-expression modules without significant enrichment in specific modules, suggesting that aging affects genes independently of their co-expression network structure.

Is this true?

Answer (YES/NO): NO